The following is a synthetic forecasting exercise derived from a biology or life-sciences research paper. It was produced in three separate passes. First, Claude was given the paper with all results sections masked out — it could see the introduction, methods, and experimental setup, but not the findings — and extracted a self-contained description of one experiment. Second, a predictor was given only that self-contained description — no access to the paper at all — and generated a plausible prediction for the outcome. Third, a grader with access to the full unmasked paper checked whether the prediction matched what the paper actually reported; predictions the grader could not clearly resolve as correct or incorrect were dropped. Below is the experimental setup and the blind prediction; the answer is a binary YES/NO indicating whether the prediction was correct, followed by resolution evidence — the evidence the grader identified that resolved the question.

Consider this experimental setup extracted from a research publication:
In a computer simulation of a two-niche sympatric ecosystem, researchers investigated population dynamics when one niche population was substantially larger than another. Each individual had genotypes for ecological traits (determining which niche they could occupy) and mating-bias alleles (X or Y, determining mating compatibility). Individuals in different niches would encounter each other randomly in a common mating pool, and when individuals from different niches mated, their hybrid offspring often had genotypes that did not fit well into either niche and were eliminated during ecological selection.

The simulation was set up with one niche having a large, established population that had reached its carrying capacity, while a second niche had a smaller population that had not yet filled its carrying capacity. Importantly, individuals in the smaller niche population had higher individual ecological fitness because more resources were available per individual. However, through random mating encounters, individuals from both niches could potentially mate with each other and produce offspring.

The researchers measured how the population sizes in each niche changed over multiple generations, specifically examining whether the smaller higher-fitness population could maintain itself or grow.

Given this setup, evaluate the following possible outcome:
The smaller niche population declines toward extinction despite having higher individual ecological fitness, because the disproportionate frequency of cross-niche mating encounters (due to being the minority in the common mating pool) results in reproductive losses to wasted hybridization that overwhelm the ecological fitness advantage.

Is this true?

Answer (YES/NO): YES